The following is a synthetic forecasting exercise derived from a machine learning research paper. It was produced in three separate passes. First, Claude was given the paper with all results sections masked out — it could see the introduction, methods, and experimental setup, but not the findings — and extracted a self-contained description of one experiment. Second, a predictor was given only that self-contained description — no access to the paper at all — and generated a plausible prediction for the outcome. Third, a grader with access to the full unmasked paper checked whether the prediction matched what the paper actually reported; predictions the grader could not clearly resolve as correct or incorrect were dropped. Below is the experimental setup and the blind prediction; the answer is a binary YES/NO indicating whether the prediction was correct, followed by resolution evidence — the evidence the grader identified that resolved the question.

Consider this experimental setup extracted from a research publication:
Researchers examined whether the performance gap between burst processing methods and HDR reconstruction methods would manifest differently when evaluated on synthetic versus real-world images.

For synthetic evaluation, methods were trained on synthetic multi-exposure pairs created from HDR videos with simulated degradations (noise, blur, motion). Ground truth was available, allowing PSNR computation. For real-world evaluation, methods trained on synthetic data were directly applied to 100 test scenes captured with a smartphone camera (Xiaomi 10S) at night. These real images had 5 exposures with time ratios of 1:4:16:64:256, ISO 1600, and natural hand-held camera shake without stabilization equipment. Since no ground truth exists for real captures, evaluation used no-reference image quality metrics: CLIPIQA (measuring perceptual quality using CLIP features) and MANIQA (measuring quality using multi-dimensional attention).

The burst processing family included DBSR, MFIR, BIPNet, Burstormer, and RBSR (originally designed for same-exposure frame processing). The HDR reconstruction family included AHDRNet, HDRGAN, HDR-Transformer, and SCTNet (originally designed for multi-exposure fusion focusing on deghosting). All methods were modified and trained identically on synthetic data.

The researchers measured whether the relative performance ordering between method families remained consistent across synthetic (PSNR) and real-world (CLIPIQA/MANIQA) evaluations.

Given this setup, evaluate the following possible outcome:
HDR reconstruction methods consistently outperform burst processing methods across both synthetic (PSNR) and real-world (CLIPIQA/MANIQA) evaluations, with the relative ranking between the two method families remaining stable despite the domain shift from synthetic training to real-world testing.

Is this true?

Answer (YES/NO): NO